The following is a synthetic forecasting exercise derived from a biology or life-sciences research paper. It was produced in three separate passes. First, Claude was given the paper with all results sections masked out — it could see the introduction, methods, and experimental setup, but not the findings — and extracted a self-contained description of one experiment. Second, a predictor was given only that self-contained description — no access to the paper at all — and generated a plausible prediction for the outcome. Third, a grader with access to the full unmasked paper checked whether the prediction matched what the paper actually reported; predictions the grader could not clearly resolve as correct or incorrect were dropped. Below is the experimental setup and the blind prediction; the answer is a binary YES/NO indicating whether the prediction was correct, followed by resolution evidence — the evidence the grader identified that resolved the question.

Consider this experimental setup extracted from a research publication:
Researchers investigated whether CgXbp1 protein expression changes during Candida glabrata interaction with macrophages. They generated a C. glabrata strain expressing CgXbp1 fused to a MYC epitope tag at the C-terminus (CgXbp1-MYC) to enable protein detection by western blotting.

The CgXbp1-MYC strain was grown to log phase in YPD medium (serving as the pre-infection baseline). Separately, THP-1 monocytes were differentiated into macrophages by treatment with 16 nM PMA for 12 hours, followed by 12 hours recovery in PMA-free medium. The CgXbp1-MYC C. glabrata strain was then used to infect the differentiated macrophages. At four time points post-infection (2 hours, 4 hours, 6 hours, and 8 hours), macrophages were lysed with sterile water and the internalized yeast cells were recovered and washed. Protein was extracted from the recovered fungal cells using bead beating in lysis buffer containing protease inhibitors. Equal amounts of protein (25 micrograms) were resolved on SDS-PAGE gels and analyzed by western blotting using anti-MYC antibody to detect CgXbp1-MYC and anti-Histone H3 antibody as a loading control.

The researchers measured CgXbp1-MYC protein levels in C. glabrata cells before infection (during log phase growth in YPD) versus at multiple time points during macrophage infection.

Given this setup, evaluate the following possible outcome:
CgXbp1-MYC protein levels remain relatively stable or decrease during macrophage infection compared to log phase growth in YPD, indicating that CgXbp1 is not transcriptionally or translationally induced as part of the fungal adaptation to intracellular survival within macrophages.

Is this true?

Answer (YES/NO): NO